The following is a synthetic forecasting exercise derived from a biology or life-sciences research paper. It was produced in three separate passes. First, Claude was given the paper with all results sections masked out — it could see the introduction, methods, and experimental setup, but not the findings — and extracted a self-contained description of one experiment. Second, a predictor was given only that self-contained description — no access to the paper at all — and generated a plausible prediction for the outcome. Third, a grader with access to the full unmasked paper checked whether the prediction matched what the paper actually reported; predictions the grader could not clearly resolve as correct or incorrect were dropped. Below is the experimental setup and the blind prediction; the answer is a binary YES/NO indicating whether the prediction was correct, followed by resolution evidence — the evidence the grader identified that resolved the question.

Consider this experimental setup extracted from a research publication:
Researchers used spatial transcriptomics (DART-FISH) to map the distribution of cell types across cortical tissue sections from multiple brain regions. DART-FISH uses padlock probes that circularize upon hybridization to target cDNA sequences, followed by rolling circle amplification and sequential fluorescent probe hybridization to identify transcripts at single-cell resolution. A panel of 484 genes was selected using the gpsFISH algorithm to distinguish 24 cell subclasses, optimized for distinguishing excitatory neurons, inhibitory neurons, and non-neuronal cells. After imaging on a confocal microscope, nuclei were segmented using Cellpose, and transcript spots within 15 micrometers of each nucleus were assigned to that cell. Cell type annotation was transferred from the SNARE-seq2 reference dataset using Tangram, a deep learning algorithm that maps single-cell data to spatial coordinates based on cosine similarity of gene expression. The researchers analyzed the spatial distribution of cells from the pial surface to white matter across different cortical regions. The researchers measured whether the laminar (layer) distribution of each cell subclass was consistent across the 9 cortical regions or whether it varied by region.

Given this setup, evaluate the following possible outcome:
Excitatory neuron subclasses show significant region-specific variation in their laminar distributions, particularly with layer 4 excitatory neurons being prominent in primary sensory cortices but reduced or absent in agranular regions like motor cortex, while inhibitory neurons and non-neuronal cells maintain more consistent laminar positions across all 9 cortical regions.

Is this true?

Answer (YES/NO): NO